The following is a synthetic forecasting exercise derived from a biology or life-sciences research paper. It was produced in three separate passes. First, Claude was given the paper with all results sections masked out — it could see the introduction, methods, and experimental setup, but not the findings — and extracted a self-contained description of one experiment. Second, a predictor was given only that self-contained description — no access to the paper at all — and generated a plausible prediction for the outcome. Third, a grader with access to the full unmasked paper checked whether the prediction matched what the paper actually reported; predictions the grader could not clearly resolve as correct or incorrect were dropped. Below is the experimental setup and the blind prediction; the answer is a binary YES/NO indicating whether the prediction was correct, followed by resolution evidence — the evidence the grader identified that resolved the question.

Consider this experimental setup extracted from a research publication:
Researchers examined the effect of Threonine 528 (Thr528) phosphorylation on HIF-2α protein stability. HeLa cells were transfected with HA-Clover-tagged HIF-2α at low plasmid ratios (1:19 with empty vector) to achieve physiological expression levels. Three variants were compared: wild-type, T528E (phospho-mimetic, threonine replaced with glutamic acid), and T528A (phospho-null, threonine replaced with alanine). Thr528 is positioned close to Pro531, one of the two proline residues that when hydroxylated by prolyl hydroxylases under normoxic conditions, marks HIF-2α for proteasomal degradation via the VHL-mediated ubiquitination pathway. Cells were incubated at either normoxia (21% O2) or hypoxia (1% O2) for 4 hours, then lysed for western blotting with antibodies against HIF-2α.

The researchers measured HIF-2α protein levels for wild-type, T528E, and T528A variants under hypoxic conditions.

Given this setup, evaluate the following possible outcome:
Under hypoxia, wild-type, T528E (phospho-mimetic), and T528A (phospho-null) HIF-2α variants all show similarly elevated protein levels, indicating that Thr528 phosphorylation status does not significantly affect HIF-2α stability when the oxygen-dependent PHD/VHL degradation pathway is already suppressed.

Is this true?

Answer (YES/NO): YES